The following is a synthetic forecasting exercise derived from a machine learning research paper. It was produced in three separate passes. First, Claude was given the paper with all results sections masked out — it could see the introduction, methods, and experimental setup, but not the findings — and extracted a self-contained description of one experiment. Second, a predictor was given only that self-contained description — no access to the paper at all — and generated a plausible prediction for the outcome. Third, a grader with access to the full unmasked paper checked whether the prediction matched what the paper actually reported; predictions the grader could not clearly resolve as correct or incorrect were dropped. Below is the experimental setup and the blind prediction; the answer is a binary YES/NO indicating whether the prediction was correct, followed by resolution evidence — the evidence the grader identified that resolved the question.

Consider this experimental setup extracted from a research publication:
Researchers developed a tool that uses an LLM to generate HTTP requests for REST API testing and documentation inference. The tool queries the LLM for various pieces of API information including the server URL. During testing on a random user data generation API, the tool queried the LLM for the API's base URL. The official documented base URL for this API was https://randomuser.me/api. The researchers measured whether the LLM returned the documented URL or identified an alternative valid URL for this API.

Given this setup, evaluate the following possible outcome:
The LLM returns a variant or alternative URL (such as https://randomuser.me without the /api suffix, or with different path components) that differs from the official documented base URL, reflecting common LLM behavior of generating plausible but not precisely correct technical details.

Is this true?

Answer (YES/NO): YES